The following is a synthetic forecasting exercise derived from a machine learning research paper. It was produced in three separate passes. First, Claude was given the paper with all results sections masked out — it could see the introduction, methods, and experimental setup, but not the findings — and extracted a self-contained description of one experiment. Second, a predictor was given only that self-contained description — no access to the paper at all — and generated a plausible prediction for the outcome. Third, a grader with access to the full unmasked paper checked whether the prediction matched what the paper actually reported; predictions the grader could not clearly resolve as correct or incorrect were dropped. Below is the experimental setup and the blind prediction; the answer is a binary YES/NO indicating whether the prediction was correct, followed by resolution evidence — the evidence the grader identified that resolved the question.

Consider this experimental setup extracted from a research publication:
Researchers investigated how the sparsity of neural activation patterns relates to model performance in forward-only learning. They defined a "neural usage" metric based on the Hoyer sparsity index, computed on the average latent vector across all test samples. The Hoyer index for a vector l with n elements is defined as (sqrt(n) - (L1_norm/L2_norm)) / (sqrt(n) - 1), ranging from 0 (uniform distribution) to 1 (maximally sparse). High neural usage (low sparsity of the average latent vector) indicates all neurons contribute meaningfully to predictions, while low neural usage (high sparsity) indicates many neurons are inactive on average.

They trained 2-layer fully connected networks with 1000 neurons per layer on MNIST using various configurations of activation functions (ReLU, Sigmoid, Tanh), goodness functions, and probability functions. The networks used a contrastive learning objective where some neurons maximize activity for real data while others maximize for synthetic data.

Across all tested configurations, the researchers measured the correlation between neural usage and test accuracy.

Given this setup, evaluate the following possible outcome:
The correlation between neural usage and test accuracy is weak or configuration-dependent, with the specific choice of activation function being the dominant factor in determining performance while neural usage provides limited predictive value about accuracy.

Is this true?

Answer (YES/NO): NO